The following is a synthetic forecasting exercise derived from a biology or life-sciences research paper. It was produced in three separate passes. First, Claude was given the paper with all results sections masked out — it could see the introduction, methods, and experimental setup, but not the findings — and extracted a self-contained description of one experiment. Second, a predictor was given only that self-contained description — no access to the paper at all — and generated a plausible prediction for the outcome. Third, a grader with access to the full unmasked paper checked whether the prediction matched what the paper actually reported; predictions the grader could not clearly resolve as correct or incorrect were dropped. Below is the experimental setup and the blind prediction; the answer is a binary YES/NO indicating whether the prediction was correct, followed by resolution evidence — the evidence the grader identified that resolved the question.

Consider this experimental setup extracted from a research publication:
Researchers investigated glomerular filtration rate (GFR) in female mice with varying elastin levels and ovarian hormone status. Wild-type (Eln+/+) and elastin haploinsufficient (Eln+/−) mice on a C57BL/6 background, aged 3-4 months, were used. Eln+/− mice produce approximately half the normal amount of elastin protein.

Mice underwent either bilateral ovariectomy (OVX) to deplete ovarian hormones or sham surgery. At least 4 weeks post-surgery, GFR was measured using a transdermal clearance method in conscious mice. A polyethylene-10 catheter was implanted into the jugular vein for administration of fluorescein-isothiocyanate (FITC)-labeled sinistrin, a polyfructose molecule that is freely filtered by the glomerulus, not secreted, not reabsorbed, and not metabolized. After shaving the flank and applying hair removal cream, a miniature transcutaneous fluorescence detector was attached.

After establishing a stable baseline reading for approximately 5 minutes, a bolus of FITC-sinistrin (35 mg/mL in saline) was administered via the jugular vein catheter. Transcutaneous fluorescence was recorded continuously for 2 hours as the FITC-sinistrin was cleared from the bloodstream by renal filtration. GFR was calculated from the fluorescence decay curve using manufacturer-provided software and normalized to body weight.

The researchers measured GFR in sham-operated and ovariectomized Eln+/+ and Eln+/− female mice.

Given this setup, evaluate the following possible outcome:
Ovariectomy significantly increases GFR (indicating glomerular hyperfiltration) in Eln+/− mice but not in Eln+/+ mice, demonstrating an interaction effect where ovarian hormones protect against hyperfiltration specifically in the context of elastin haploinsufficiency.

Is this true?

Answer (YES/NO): NO